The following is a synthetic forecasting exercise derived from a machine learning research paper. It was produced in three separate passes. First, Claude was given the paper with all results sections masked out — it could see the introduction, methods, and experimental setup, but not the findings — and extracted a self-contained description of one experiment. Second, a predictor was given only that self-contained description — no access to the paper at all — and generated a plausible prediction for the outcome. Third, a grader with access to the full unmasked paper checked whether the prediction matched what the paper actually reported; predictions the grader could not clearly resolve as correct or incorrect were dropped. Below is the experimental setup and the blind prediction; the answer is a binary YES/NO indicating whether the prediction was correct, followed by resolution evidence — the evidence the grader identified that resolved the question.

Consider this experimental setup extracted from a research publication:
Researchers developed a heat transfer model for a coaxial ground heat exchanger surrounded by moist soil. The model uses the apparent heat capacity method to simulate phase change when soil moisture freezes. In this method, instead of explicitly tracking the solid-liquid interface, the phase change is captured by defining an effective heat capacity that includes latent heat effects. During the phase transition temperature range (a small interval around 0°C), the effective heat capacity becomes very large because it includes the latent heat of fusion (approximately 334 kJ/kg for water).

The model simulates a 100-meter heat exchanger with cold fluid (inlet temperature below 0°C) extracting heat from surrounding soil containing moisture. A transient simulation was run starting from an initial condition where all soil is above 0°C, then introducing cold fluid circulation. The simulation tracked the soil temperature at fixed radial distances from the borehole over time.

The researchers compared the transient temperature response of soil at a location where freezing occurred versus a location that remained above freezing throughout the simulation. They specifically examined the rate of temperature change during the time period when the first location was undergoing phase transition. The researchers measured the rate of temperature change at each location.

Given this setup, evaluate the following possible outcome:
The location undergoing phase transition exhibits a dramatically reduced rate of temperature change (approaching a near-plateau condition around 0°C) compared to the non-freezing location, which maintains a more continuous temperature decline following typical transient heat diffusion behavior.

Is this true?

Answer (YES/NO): NO